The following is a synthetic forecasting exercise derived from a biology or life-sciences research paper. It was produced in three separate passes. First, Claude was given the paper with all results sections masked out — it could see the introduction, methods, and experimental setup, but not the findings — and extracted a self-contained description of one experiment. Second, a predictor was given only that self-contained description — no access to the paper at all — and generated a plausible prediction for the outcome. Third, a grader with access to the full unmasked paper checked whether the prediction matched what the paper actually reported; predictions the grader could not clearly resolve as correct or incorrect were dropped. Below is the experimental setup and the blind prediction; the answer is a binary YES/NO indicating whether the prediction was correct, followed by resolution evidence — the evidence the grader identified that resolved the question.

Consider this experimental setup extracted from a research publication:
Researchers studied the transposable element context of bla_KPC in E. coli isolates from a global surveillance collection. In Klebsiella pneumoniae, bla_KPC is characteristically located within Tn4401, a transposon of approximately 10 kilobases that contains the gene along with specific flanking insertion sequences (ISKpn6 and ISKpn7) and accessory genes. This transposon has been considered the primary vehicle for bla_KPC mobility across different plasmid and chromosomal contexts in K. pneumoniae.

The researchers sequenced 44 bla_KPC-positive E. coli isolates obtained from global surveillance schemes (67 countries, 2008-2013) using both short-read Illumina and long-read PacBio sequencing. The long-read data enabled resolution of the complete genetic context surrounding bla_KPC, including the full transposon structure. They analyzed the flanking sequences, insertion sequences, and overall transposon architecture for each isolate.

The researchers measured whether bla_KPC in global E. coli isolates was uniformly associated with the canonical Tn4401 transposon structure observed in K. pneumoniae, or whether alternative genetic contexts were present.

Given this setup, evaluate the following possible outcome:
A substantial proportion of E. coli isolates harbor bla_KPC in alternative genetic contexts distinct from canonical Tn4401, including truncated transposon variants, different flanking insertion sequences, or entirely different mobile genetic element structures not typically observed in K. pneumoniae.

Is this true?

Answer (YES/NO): YES